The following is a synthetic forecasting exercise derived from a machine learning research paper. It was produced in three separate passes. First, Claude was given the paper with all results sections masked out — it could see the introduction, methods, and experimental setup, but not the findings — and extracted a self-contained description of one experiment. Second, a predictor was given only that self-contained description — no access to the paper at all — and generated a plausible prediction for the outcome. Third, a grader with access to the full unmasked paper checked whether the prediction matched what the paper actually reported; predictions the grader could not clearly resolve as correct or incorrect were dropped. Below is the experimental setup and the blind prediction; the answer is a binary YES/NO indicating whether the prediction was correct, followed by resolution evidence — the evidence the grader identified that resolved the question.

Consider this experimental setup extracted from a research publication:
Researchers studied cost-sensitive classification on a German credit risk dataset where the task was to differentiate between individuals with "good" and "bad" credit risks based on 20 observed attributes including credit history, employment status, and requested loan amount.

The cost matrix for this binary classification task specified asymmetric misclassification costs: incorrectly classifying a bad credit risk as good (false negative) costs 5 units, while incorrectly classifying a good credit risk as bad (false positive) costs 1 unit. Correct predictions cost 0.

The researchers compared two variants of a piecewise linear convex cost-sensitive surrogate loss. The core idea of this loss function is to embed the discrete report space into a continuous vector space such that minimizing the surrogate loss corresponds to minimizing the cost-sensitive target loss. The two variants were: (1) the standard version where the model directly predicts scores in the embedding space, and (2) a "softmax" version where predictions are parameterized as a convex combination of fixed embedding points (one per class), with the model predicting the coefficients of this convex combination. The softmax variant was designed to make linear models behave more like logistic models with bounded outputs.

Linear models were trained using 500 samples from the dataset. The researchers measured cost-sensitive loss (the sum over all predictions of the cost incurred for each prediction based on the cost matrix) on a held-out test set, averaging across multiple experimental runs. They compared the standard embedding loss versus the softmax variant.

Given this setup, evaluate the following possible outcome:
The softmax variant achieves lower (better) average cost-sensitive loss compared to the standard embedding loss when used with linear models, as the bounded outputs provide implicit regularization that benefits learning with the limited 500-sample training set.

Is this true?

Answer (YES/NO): NO